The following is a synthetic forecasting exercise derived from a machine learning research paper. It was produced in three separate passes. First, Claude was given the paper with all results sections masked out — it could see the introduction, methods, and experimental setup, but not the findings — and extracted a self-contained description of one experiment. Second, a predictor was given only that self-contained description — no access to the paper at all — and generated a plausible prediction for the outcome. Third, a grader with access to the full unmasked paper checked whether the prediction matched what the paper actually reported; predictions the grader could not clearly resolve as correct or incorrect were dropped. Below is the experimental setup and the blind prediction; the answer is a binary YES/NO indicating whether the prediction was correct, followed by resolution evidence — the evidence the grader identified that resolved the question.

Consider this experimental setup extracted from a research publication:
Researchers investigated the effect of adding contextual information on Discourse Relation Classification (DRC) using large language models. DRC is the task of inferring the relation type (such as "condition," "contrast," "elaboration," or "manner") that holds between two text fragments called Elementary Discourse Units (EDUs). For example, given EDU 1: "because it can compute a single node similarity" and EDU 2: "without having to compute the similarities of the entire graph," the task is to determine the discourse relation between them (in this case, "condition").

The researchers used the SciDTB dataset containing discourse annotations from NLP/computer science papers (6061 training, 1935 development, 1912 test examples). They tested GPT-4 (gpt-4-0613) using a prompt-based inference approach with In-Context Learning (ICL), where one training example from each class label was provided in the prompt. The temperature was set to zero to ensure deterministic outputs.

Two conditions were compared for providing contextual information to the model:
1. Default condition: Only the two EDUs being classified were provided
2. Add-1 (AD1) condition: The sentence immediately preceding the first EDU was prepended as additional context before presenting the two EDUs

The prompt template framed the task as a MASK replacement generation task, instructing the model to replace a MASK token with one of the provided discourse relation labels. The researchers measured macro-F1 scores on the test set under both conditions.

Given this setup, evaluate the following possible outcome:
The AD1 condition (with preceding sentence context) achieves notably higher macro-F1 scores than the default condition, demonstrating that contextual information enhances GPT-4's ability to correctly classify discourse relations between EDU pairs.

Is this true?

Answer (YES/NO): NO